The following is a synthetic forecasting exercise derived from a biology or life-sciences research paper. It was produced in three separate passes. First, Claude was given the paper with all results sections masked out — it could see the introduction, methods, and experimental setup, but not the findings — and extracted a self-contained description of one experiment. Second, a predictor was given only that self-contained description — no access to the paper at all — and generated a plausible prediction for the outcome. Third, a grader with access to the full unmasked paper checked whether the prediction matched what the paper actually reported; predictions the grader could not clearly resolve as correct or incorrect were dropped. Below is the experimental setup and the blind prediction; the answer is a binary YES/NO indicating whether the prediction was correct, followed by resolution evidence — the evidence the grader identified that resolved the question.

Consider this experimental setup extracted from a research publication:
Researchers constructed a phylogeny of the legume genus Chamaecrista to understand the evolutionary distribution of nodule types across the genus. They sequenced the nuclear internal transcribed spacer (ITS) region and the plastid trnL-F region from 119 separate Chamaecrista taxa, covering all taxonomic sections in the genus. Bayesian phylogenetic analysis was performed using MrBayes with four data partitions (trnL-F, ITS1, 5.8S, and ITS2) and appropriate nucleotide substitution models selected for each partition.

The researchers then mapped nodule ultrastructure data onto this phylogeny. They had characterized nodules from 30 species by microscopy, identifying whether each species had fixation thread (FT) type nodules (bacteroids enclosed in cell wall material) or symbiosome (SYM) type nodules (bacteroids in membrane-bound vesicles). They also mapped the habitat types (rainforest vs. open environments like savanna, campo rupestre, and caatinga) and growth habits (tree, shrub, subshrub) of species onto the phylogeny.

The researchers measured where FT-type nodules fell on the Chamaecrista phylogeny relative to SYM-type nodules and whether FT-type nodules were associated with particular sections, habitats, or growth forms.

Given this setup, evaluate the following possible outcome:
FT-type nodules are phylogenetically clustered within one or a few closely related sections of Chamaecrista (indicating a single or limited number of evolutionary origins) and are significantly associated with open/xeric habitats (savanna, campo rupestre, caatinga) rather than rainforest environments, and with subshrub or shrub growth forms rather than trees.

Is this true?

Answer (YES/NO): NO